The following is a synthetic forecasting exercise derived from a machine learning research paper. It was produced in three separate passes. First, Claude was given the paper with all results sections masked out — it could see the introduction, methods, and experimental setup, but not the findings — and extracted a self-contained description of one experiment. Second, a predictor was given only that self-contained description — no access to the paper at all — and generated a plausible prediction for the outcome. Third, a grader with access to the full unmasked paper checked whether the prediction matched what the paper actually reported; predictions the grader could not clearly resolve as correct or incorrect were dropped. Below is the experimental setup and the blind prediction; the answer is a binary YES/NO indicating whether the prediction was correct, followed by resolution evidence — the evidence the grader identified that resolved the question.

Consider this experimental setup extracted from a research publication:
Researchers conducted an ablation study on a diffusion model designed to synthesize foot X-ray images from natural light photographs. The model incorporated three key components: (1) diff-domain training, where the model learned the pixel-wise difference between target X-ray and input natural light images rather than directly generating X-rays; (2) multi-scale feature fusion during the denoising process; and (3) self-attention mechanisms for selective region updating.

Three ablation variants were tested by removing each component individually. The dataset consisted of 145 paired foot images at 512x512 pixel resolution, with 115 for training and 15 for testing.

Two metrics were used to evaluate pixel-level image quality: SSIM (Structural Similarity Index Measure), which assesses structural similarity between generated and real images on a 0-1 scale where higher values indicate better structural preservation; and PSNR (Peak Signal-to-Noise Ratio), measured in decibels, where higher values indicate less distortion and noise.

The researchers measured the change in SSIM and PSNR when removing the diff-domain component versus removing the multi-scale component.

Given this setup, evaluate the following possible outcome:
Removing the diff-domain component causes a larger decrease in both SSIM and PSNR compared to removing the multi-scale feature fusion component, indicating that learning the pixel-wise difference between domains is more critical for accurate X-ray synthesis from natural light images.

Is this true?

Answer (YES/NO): NO